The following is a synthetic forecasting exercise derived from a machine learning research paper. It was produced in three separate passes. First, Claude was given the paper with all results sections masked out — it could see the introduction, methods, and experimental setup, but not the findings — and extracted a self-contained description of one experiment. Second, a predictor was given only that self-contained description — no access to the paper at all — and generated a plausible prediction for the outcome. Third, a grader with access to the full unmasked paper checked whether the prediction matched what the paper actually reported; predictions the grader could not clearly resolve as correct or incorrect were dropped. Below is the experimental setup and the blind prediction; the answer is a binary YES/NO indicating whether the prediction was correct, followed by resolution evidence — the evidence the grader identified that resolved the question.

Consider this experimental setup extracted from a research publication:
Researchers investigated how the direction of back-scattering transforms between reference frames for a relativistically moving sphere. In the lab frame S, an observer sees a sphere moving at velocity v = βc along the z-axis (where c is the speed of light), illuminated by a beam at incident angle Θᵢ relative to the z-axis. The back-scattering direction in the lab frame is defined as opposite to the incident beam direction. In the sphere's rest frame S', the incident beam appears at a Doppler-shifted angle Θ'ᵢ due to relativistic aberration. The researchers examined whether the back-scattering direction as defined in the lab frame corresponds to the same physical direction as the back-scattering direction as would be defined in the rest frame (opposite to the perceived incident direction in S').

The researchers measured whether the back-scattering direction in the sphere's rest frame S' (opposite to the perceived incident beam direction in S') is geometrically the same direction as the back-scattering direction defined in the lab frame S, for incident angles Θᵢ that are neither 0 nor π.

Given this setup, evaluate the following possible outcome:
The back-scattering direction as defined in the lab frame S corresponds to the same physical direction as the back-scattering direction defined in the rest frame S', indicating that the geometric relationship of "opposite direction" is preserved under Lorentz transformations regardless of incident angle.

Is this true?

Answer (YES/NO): NO